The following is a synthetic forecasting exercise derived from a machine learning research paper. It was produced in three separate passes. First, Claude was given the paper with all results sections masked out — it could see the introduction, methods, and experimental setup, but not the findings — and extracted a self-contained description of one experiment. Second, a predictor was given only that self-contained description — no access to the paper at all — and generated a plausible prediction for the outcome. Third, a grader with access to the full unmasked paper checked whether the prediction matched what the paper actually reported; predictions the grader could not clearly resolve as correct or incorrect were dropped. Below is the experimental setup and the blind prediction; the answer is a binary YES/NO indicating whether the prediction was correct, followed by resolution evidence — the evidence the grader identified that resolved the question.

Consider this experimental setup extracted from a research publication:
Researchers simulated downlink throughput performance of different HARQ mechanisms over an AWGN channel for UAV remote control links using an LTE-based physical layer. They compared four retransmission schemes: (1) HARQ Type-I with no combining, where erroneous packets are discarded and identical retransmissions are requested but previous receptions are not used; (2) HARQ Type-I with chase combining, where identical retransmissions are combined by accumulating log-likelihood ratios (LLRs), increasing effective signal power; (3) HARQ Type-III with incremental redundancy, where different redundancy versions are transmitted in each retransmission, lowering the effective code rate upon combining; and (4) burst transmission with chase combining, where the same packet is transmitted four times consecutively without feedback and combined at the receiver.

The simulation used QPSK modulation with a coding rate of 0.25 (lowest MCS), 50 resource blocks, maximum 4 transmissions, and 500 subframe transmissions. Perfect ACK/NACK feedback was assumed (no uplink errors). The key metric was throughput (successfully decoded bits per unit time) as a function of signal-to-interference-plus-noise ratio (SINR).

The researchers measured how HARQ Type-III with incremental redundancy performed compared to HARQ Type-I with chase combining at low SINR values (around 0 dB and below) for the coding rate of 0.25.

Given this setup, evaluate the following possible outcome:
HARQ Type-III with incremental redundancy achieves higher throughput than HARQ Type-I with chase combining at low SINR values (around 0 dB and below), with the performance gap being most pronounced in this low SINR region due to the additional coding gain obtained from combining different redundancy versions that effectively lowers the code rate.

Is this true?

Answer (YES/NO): NO